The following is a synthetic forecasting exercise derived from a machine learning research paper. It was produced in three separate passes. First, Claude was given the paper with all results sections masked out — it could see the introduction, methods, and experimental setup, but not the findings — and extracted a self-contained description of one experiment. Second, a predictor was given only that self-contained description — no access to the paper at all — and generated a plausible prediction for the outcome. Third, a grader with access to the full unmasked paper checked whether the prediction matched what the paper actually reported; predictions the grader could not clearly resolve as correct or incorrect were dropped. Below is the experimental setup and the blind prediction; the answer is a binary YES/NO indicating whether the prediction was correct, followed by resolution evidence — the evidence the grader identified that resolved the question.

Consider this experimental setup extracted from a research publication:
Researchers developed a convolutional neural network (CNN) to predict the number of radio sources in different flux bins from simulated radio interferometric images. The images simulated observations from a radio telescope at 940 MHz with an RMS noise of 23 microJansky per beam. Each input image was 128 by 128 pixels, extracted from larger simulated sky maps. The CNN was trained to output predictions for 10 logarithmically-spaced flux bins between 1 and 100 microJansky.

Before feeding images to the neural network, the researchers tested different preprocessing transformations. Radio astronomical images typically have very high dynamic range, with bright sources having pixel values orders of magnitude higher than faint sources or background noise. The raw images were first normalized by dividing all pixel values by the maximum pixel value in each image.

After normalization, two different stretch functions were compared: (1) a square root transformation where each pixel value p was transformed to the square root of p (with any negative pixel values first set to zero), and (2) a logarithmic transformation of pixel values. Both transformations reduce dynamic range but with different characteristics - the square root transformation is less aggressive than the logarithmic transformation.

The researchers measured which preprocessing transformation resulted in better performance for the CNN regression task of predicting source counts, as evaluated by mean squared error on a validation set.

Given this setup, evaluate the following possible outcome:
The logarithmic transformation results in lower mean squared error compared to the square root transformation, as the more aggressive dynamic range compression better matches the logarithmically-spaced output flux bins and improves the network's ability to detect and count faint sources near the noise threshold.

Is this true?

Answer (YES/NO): NO